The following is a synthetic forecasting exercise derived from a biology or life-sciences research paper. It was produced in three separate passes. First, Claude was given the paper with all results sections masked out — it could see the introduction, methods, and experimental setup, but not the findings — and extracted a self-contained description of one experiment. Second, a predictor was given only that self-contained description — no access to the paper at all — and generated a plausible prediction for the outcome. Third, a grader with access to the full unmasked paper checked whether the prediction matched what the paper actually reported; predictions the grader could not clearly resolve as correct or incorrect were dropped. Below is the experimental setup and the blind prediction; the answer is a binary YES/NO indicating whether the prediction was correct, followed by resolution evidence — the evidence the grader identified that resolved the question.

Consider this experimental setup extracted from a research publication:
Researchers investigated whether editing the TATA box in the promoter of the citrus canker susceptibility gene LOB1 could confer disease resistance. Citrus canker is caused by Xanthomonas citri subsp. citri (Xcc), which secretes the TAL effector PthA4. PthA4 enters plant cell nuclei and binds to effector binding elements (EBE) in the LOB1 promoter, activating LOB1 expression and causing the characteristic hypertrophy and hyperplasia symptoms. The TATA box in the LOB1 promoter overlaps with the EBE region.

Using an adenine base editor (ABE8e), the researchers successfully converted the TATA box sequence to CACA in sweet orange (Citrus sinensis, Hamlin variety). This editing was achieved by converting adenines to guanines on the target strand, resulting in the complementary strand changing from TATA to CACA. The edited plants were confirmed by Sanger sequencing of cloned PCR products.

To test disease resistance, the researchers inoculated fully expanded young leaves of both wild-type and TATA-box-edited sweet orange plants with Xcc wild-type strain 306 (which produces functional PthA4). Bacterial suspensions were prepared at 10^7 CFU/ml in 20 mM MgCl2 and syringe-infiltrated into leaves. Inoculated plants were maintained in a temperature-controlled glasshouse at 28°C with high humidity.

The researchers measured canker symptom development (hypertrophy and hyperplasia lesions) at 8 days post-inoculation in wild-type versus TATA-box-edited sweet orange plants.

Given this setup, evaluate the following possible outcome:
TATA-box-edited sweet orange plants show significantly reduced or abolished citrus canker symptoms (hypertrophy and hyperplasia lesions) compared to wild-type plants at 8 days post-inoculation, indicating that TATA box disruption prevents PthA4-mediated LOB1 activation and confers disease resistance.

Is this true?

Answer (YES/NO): YES